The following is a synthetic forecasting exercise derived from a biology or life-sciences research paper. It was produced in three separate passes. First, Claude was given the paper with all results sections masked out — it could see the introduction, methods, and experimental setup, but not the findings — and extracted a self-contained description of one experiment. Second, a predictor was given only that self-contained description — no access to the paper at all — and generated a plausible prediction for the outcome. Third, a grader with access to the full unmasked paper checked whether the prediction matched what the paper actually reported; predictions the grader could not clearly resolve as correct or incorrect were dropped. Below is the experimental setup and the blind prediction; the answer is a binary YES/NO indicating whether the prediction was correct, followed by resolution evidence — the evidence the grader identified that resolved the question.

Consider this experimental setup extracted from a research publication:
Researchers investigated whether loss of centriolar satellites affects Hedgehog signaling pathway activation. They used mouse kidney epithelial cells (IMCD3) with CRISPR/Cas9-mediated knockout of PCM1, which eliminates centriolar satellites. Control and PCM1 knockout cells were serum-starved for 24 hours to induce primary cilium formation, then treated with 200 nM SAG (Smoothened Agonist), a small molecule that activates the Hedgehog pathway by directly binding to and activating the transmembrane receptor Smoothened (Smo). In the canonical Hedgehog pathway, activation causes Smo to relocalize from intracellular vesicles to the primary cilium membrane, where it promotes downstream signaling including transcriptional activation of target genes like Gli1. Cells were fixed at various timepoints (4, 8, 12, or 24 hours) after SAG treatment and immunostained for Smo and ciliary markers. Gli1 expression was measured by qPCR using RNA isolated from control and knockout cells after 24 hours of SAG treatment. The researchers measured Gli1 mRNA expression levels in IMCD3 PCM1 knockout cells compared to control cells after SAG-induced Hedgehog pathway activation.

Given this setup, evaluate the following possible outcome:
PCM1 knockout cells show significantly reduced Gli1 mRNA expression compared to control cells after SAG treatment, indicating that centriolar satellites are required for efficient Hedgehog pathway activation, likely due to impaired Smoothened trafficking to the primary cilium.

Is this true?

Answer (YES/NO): YES